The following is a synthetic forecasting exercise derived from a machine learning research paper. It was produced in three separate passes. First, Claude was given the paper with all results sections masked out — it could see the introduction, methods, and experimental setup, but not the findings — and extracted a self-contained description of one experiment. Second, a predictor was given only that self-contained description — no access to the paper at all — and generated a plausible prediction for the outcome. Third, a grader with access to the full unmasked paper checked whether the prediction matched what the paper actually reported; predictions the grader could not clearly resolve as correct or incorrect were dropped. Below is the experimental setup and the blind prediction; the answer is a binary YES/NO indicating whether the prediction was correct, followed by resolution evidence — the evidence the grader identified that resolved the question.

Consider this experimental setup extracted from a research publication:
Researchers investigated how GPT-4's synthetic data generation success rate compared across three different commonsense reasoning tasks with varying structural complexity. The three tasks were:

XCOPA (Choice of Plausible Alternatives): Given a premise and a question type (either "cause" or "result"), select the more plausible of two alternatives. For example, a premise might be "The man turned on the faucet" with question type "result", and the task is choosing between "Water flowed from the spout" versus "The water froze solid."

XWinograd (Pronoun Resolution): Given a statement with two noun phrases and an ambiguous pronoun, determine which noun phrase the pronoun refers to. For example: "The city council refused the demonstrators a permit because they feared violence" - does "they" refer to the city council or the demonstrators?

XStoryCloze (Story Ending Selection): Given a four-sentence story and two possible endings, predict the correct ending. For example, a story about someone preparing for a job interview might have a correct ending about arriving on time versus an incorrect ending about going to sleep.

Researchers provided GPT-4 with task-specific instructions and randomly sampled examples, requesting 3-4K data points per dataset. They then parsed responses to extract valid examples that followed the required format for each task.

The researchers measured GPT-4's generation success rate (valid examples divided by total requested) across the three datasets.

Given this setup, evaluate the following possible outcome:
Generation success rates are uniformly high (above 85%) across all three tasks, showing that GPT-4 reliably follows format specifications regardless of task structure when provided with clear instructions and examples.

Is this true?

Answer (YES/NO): YES